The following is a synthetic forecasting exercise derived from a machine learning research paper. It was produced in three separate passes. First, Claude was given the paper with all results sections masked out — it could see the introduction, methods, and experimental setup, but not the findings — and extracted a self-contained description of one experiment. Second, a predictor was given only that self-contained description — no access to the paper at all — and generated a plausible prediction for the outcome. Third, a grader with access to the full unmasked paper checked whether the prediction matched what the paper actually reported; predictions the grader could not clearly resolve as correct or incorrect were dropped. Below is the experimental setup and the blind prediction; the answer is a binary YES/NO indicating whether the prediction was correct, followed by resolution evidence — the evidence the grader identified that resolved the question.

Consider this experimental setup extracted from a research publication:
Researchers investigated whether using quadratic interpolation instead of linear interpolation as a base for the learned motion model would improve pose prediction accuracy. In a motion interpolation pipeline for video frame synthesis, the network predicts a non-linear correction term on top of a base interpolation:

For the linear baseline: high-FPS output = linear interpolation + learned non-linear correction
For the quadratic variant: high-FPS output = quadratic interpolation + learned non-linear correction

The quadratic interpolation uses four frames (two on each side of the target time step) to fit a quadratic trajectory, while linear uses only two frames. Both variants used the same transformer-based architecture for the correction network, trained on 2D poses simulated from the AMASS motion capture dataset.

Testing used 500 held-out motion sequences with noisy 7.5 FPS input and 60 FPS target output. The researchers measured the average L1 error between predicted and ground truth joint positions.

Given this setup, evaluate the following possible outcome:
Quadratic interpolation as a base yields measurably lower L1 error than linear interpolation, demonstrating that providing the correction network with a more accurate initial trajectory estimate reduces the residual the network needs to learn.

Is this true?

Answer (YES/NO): NO